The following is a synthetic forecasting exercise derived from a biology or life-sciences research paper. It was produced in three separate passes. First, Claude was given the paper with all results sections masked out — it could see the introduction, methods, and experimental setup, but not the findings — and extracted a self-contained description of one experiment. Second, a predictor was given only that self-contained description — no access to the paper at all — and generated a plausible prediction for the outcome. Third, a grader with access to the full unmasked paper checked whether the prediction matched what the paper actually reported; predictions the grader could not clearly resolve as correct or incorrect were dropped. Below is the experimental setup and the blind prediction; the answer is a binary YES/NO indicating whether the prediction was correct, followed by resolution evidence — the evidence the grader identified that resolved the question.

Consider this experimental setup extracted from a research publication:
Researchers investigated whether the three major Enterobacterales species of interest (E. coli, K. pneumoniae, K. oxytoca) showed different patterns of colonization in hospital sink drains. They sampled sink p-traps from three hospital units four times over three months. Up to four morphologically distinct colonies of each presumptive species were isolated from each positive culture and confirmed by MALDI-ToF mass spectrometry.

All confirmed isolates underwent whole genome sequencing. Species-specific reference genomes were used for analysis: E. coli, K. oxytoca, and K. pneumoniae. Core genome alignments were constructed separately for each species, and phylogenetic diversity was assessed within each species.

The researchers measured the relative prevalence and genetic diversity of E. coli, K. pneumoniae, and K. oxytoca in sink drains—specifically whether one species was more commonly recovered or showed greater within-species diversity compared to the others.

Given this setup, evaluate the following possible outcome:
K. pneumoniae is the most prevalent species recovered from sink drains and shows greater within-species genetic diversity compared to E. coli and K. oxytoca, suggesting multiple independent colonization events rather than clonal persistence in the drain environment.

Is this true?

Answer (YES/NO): NO